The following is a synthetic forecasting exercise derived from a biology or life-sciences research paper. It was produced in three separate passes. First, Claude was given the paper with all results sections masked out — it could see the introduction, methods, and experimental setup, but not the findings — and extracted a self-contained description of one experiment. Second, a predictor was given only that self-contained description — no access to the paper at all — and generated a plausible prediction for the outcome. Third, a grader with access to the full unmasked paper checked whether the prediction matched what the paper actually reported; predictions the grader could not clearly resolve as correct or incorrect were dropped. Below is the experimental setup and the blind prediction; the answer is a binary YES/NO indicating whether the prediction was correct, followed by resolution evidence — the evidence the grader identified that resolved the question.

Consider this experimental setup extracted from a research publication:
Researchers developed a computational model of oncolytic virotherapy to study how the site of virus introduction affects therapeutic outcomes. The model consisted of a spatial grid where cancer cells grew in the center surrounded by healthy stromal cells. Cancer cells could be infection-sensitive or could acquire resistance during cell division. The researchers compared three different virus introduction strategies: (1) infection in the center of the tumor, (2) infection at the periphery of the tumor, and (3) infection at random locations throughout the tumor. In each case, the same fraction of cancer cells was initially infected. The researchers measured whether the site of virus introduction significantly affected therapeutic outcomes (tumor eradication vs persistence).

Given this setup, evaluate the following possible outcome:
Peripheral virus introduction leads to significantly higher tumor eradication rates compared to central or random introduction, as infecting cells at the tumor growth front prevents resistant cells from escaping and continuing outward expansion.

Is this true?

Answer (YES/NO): NO